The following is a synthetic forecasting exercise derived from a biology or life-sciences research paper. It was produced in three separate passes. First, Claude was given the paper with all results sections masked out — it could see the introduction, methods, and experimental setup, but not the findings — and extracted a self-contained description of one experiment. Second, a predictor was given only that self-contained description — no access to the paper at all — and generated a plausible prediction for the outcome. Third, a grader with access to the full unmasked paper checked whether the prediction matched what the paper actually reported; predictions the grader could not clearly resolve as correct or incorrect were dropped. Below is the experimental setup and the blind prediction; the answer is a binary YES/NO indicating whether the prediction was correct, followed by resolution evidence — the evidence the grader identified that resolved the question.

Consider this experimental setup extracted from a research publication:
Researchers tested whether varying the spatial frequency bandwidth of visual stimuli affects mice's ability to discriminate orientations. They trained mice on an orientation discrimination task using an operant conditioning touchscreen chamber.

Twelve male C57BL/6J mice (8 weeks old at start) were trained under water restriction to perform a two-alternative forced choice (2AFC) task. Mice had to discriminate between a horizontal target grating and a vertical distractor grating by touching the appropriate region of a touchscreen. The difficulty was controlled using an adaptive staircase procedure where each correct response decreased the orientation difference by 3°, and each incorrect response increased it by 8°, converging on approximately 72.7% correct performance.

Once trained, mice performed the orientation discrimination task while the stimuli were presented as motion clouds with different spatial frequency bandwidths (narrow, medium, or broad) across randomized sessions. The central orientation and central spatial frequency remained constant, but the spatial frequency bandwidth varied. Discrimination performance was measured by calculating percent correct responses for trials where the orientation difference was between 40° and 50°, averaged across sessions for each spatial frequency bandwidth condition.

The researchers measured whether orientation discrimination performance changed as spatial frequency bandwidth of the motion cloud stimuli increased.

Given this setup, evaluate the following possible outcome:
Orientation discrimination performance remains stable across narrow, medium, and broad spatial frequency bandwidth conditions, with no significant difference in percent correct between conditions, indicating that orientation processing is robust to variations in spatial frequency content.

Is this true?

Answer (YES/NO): YES